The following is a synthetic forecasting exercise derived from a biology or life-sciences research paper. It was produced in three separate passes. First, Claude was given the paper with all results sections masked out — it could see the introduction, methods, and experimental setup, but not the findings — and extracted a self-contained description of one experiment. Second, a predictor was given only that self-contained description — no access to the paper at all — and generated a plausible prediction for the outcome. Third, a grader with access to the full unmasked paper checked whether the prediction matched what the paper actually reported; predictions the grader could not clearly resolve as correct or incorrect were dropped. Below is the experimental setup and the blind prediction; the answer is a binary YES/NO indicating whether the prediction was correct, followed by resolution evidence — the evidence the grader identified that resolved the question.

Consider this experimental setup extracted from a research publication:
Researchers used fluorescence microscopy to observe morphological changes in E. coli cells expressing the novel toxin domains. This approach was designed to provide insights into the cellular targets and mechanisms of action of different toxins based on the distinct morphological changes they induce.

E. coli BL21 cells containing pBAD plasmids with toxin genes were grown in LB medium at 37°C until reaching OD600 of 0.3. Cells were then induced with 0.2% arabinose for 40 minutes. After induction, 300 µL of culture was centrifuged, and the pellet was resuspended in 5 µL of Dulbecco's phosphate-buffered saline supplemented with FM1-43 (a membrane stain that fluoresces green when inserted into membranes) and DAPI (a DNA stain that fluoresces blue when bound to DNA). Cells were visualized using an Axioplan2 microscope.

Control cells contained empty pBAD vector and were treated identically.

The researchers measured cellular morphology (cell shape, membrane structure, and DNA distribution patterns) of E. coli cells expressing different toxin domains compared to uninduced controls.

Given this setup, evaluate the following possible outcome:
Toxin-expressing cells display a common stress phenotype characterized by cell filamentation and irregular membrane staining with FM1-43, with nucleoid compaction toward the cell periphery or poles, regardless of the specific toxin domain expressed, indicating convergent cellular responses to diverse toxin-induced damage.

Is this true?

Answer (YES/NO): NO